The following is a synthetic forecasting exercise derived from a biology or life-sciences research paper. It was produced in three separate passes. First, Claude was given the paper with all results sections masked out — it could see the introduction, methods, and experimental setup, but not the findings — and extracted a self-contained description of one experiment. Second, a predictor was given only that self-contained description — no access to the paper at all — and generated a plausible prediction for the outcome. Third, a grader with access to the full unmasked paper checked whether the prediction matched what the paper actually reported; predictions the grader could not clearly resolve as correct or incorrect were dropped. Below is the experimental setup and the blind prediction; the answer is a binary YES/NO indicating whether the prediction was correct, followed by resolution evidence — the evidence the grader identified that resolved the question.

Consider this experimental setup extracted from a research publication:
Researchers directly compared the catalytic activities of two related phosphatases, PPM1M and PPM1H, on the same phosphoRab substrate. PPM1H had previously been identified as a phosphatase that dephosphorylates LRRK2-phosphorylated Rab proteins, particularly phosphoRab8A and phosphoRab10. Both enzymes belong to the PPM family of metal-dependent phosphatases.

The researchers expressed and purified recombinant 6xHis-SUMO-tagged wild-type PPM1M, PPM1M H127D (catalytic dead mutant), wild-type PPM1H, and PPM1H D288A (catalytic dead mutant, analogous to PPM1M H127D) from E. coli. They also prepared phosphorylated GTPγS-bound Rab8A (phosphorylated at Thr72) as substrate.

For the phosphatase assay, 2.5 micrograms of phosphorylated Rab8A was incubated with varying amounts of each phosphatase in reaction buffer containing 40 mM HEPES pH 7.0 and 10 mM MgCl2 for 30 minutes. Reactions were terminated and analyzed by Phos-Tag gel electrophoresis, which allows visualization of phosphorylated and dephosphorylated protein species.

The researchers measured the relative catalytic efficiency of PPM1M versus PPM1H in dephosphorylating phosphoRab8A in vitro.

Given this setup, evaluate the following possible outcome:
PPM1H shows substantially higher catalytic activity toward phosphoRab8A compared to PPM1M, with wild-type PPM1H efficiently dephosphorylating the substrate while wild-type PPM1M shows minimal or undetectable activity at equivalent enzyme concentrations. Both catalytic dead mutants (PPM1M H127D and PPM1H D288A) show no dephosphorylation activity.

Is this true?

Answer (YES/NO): NO